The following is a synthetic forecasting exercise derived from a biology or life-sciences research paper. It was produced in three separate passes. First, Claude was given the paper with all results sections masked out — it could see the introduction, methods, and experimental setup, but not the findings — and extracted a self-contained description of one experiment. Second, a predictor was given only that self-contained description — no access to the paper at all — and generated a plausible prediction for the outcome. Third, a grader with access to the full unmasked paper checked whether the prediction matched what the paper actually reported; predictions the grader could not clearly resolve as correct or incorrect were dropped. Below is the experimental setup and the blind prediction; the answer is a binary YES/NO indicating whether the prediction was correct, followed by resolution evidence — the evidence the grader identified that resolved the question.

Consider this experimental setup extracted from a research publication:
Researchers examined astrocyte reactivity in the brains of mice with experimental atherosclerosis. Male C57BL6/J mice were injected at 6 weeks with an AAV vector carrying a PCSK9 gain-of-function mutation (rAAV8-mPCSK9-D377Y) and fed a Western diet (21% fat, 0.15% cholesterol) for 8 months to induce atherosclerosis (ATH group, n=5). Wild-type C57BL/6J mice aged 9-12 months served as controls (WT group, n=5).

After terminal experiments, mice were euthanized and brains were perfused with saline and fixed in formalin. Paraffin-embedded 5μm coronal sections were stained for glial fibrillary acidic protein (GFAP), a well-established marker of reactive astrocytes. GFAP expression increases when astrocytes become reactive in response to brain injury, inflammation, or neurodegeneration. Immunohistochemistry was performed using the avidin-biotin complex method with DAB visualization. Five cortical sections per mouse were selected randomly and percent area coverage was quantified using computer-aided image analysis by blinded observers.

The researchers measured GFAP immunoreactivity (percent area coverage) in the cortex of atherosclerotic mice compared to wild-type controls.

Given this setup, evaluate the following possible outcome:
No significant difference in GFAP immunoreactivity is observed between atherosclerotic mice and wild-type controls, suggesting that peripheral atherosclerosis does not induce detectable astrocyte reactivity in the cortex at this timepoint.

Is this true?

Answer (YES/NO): NO